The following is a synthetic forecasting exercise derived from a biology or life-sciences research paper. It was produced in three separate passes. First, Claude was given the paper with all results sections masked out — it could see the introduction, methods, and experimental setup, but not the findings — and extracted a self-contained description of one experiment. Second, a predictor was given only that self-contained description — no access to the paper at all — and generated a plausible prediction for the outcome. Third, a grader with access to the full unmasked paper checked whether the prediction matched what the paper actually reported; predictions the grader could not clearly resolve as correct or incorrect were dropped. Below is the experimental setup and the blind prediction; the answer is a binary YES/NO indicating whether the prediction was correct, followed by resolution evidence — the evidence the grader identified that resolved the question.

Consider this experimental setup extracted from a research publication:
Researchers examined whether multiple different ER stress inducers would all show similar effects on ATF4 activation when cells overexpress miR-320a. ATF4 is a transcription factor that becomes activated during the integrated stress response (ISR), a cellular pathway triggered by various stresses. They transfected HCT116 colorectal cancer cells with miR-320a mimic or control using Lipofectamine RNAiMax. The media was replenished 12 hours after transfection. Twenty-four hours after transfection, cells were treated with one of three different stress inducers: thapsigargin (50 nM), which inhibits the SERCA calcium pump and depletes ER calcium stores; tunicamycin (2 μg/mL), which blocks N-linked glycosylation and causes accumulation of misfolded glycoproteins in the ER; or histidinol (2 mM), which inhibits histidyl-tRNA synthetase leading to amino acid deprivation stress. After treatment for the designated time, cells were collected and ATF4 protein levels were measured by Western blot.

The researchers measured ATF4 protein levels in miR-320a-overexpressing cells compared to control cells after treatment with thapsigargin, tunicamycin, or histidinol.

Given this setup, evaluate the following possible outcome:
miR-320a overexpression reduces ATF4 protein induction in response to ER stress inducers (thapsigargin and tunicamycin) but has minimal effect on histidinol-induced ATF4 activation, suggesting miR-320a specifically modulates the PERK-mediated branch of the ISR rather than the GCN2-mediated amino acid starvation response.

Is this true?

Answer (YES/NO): NO